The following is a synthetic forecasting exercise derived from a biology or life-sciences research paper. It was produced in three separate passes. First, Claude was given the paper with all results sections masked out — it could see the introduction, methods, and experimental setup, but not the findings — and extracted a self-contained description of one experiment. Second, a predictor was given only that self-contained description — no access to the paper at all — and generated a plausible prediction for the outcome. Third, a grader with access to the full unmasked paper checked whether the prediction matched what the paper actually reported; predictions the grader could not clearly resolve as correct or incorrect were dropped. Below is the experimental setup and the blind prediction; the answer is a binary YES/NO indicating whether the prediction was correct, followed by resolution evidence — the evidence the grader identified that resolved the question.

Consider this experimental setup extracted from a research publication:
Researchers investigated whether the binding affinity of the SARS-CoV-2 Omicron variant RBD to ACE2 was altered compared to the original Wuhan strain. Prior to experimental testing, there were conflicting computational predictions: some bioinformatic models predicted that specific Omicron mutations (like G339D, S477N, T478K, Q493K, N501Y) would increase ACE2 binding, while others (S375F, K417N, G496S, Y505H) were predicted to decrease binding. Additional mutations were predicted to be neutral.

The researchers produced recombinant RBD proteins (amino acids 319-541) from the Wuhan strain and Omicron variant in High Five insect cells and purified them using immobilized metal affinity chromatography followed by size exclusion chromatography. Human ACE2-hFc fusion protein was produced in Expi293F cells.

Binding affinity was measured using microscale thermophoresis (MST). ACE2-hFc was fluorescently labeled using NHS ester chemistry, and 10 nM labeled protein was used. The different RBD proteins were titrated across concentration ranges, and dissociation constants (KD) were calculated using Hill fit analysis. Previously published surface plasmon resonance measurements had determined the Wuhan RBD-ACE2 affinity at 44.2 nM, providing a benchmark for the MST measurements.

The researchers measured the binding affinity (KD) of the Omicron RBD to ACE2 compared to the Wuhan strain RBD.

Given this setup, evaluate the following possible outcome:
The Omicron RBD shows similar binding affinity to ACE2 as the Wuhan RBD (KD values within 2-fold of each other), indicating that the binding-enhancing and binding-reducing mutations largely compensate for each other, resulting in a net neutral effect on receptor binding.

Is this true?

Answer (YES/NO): NO